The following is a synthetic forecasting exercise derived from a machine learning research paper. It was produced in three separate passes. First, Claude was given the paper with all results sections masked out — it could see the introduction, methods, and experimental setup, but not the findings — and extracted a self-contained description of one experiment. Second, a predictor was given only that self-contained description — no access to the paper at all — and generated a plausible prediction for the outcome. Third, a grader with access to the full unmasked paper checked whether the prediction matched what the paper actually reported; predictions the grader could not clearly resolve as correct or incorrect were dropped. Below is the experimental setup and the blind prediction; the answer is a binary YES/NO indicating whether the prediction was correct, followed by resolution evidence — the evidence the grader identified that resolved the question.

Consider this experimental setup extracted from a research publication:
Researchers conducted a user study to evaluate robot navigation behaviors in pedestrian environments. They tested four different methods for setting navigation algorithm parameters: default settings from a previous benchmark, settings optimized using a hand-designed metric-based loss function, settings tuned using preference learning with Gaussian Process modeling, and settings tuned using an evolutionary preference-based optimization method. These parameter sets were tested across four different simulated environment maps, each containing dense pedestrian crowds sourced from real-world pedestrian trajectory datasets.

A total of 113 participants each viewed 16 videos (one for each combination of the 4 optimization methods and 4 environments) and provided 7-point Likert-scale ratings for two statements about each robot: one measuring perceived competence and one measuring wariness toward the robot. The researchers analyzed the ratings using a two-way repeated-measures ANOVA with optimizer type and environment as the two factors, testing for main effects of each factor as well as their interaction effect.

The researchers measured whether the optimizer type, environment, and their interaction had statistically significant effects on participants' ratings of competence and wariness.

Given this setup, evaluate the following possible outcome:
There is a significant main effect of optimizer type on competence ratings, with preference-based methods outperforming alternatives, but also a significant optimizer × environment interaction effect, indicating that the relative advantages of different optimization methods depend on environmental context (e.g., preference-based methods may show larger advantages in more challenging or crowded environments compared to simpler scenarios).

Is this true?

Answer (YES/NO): NO